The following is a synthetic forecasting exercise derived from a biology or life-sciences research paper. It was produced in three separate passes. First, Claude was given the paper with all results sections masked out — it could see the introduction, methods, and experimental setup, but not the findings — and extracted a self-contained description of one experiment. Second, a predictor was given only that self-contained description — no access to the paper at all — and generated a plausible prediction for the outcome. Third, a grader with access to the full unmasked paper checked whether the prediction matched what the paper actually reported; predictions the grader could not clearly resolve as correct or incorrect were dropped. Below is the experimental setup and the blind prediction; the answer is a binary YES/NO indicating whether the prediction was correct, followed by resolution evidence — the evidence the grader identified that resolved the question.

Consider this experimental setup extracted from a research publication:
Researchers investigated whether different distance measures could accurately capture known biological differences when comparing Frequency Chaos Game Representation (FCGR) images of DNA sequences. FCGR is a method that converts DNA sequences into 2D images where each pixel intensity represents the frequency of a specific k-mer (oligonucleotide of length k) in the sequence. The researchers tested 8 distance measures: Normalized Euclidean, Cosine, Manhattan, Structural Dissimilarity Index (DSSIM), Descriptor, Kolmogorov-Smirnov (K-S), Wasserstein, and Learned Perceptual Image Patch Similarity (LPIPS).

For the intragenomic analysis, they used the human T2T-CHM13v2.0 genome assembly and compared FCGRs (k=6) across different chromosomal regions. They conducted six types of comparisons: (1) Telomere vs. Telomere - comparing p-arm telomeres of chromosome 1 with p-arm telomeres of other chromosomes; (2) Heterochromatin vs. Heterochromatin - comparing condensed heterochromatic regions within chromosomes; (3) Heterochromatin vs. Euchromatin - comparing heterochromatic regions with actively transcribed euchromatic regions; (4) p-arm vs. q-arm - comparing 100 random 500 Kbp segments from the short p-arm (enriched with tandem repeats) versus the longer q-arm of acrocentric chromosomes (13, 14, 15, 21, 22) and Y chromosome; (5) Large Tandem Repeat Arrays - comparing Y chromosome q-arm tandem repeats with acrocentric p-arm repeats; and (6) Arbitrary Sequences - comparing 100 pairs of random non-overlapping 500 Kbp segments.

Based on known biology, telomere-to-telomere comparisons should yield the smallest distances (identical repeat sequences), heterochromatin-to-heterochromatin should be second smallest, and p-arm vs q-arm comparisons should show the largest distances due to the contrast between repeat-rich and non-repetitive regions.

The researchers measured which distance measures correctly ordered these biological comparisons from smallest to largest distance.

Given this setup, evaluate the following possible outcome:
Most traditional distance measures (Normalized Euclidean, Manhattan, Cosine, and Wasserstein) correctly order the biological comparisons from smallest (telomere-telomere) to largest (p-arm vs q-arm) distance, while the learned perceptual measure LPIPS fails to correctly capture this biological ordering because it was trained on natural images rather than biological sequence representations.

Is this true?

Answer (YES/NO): NO